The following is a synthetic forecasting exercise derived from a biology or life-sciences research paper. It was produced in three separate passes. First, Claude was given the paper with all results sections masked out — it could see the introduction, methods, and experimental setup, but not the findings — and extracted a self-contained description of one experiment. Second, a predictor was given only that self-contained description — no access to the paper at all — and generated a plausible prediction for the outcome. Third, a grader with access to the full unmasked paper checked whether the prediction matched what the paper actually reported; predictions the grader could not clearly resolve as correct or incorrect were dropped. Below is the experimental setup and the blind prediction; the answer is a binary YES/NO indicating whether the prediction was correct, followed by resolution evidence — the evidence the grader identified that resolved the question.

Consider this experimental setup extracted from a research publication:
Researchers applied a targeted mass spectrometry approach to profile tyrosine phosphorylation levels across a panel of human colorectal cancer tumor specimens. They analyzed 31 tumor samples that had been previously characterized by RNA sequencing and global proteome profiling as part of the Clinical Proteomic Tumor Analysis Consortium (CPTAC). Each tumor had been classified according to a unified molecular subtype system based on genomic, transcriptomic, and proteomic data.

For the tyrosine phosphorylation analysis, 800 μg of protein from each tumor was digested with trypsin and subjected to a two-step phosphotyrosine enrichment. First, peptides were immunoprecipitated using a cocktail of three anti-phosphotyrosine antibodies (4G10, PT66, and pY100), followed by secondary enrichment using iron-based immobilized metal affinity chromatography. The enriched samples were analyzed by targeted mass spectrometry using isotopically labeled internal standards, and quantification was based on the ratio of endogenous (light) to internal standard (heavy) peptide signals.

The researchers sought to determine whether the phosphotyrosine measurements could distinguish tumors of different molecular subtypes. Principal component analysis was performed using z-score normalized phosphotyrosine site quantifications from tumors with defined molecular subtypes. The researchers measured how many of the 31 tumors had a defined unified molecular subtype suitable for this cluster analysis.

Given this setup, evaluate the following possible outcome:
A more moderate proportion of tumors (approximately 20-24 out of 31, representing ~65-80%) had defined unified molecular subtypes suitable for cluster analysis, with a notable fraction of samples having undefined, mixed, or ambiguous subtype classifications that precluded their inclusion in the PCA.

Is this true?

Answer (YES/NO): NO